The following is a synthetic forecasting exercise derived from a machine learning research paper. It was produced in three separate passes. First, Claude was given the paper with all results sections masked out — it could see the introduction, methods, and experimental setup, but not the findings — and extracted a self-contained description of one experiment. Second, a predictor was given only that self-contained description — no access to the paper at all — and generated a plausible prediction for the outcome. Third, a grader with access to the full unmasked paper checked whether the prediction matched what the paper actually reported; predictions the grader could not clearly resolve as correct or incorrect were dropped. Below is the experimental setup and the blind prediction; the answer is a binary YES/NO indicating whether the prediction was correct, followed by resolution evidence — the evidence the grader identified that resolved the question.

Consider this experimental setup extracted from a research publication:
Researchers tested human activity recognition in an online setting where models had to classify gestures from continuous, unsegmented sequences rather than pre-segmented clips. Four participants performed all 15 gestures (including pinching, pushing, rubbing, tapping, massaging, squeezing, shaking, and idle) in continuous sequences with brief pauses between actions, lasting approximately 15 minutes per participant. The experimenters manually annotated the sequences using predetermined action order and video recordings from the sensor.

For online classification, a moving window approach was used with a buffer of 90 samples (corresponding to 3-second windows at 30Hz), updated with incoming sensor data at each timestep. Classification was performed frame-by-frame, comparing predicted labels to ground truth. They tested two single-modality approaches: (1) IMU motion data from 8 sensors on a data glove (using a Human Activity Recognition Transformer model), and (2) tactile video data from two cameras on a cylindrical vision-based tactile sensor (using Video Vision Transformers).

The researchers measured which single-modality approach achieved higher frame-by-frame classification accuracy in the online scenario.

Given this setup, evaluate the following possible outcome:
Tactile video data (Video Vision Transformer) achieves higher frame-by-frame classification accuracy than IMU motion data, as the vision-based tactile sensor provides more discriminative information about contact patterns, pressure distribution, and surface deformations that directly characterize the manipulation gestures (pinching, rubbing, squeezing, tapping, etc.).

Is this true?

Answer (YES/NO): NO